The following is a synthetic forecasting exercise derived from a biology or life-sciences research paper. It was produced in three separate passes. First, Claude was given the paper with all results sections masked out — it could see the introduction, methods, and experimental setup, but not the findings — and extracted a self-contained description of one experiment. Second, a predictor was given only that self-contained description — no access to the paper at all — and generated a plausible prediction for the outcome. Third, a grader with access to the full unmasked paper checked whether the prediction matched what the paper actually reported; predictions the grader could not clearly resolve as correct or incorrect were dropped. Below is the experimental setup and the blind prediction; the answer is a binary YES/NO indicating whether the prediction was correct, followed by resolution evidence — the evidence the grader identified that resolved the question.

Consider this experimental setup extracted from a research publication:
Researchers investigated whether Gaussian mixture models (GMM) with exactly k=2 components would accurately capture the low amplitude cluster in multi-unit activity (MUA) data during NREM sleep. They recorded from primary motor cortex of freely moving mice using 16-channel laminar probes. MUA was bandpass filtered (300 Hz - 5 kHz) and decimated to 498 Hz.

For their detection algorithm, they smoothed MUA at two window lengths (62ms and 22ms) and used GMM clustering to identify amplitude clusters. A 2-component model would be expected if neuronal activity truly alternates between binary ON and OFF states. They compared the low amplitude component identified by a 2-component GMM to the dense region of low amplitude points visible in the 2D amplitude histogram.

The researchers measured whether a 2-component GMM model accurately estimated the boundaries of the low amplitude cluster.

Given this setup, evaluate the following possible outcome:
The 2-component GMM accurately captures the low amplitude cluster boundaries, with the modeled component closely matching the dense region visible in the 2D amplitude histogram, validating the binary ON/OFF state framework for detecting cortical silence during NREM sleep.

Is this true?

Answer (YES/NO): NO